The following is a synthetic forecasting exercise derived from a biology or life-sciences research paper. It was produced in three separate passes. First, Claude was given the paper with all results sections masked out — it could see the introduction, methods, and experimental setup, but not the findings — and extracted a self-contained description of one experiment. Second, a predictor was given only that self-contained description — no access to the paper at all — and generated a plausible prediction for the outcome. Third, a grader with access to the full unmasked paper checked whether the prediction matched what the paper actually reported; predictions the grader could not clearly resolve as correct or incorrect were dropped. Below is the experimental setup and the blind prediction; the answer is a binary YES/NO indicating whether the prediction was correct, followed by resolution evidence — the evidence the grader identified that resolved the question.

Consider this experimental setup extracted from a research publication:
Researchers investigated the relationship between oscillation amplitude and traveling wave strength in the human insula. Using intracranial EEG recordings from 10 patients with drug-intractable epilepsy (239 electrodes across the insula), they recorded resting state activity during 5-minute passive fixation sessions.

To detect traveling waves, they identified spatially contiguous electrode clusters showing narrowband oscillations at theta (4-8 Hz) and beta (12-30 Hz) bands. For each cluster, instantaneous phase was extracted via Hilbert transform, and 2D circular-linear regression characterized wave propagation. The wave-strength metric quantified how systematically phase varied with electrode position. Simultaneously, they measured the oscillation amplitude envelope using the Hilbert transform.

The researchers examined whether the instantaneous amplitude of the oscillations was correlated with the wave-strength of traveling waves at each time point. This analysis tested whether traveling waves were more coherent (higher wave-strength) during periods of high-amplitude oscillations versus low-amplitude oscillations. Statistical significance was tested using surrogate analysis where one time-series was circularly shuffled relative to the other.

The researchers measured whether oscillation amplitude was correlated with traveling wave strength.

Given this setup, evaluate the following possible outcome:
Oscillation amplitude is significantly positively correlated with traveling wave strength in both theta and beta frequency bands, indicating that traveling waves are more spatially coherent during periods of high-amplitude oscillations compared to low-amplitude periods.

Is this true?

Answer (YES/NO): YES